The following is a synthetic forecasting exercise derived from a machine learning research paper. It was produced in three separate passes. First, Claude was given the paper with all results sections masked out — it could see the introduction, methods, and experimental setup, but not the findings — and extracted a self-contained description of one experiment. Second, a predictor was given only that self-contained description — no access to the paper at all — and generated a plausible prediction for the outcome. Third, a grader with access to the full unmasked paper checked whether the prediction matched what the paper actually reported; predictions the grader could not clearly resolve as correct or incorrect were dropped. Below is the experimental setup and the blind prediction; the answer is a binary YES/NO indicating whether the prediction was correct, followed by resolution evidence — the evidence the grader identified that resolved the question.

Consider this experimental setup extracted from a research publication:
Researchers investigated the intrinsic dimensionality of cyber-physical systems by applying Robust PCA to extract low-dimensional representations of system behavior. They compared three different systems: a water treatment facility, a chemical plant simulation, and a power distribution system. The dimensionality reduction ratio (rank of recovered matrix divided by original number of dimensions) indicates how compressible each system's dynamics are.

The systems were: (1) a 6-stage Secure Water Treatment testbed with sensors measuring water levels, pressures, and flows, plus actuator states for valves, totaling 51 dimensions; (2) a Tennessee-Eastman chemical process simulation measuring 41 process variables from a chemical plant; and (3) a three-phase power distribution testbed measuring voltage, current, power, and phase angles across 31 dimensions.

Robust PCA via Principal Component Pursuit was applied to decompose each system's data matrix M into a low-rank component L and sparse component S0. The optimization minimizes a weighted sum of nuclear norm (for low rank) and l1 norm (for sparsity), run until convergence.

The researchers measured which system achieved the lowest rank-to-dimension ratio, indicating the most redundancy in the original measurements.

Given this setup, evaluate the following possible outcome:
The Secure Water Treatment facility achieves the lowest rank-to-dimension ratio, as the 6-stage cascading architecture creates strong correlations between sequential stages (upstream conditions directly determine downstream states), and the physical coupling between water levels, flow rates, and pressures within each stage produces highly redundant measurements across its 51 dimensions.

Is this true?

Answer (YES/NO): NO